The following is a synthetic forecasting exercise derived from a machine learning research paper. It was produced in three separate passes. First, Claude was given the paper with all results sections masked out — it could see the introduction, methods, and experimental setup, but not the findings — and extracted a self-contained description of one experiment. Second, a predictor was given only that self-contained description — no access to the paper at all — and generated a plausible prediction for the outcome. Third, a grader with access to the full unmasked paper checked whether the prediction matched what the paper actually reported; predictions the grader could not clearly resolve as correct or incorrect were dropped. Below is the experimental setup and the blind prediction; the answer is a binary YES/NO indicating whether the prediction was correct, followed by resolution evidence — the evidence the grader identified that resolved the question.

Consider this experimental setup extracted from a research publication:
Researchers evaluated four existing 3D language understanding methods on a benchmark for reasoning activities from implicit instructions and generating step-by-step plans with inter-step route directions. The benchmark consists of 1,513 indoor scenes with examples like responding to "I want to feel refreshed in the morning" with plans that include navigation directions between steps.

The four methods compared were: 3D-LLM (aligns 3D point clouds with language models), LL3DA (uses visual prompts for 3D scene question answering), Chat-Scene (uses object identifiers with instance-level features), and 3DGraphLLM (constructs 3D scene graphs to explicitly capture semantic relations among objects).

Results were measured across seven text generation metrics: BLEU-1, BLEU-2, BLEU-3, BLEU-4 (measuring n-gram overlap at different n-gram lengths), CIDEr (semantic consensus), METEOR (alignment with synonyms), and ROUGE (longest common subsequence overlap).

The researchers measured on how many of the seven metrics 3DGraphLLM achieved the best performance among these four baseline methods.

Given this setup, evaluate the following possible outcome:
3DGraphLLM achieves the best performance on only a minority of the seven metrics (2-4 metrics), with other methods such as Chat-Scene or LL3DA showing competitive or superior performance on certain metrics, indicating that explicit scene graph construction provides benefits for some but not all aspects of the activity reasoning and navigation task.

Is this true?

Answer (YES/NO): NO